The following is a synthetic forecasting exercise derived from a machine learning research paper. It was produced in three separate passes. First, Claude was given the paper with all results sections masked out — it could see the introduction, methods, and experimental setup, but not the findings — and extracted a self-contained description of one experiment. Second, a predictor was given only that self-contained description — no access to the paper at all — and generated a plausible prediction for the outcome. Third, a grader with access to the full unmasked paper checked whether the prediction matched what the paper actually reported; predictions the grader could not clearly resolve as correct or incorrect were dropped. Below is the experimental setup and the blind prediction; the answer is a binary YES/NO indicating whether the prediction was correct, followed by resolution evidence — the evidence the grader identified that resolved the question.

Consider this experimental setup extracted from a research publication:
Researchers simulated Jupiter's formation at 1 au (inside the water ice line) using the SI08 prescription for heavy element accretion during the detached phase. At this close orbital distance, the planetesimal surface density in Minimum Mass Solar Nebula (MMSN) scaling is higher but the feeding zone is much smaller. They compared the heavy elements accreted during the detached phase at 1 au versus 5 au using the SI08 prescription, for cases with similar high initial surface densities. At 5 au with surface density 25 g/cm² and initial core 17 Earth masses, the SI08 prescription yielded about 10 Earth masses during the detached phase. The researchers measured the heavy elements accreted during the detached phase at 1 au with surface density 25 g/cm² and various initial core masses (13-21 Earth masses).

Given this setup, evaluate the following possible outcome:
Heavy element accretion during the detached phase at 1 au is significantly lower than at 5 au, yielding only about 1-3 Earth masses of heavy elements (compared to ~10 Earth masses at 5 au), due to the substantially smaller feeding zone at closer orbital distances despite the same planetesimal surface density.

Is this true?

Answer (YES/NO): NO